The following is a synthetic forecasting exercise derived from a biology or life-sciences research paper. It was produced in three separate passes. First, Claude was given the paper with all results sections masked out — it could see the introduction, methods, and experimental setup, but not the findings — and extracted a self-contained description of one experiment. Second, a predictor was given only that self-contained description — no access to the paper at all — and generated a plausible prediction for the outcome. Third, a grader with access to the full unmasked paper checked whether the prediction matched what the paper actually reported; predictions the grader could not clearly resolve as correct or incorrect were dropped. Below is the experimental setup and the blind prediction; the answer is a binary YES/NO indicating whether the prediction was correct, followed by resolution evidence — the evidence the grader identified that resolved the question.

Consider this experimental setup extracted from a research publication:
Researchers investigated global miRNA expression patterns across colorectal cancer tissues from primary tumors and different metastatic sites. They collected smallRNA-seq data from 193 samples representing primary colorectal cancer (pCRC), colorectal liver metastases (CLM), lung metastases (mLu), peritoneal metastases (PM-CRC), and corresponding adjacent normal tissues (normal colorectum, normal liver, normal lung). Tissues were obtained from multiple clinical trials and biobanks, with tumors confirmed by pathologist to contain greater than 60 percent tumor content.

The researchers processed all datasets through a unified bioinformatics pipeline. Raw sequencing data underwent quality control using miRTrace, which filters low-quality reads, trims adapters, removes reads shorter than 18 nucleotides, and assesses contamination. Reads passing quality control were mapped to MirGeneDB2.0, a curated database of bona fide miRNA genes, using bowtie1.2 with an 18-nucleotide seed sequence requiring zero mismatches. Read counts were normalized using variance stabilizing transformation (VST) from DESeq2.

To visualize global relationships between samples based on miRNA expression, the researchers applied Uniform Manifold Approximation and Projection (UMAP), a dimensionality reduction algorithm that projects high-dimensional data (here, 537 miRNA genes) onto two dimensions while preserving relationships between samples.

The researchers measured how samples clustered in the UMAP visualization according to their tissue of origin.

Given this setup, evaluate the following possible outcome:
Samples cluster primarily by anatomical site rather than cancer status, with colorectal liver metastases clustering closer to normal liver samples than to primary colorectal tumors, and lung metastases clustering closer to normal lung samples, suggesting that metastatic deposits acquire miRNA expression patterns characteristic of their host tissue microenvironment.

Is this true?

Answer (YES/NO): NO